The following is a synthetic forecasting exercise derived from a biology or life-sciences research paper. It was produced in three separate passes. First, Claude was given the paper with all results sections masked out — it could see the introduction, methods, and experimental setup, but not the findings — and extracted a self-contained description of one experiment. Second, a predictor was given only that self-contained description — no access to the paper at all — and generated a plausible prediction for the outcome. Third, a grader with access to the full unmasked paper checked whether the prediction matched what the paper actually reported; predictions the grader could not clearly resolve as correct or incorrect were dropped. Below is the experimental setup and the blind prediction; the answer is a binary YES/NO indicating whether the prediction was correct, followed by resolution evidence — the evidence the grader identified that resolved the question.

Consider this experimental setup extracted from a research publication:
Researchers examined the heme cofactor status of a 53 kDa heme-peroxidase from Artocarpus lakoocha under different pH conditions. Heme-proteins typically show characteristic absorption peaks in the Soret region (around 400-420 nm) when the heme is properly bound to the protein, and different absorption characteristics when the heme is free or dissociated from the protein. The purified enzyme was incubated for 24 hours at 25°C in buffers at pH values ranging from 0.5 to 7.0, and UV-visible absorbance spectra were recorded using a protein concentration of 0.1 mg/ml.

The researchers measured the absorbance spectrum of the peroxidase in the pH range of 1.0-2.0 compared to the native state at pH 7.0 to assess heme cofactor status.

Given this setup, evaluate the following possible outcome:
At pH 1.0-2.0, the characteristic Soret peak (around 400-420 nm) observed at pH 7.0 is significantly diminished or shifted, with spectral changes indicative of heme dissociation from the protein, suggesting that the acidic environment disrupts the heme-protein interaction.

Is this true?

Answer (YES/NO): YES